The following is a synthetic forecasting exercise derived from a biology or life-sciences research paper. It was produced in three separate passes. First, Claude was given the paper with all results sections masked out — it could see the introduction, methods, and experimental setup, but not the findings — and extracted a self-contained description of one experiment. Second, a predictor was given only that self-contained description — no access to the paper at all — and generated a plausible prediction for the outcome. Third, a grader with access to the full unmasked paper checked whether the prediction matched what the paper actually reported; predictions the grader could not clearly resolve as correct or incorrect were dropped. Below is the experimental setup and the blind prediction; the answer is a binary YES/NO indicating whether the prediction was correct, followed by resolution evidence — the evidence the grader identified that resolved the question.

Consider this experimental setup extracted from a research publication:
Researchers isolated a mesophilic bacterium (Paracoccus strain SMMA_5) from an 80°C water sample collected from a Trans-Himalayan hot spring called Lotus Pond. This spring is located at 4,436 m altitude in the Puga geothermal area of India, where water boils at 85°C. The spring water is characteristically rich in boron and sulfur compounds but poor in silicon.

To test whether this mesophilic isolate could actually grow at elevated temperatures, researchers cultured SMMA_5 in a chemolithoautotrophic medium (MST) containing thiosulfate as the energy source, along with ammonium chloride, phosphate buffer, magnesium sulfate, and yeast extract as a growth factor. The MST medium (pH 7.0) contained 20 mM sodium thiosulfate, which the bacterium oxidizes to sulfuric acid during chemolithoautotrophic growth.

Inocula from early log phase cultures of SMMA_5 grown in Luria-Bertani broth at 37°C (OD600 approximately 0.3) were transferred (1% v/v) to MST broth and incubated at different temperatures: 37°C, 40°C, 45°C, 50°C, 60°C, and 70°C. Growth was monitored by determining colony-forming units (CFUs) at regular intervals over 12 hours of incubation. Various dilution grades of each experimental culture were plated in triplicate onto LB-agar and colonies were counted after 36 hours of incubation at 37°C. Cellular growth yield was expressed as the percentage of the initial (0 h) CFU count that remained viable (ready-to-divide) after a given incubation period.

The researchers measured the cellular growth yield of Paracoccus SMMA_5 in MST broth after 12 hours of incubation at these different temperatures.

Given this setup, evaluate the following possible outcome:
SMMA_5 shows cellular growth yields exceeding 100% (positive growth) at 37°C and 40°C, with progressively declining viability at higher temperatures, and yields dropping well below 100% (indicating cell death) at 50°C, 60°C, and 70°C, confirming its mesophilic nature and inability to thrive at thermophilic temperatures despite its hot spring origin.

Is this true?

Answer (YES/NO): NO